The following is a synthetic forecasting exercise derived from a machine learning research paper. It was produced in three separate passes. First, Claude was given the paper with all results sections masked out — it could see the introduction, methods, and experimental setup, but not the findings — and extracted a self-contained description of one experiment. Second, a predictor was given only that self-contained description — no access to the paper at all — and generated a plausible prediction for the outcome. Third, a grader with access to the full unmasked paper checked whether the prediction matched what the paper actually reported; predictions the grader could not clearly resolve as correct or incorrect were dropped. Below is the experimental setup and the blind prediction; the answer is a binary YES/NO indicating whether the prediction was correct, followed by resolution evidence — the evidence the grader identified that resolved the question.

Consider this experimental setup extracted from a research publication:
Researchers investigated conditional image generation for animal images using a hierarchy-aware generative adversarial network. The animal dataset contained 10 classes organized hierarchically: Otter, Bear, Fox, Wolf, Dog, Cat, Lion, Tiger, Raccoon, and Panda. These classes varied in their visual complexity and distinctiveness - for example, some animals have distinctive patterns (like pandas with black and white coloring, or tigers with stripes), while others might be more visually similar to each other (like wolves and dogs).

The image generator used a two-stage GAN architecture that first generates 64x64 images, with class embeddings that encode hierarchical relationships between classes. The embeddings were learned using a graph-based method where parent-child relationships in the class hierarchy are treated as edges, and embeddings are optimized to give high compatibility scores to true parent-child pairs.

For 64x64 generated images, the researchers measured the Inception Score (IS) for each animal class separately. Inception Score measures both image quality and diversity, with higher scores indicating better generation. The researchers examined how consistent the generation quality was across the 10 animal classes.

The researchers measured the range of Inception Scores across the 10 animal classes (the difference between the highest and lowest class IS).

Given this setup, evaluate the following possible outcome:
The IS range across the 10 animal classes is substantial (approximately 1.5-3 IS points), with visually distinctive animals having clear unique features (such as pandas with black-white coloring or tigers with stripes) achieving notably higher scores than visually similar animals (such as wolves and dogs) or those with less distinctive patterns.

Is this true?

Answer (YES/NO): NO